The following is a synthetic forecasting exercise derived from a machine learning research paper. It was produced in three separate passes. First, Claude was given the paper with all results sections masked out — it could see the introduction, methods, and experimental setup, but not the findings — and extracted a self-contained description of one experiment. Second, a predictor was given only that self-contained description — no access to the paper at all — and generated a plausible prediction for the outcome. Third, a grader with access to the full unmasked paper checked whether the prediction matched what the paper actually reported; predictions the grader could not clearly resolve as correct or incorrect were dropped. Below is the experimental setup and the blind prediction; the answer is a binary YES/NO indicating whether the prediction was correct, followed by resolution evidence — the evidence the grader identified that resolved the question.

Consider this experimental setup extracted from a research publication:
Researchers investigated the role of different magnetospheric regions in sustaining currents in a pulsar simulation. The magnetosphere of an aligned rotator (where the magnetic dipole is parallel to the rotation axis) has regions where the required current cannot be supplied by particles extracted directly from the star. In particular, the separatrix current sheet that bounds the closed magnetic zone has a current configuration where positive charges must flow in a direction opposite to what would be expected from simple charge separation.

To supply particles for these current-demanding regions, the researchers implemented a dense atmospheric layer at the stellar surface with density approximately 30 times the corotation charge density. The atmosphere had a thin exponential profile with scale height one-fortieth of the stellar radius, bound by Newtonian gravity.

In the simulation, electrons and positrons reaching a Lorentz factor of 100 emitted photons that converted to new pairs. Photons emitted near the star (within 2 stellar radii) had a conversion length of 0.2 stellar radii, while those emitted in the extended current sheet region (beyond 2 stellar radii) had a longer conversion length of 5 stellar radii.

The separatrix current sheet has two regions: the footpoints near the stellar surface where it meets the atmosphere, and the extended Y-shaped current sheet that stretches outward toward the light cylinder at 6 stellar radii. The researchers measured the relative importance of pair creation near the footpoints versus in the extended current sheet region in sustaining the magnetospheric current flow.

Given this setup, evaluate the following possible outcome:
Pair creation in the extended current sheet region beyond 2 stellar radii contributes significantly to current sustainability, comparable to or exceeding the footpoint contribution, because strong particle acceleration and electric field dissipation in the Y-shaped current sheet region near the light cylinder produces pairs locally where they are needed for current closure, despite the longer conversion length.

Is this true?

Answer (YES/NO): YES